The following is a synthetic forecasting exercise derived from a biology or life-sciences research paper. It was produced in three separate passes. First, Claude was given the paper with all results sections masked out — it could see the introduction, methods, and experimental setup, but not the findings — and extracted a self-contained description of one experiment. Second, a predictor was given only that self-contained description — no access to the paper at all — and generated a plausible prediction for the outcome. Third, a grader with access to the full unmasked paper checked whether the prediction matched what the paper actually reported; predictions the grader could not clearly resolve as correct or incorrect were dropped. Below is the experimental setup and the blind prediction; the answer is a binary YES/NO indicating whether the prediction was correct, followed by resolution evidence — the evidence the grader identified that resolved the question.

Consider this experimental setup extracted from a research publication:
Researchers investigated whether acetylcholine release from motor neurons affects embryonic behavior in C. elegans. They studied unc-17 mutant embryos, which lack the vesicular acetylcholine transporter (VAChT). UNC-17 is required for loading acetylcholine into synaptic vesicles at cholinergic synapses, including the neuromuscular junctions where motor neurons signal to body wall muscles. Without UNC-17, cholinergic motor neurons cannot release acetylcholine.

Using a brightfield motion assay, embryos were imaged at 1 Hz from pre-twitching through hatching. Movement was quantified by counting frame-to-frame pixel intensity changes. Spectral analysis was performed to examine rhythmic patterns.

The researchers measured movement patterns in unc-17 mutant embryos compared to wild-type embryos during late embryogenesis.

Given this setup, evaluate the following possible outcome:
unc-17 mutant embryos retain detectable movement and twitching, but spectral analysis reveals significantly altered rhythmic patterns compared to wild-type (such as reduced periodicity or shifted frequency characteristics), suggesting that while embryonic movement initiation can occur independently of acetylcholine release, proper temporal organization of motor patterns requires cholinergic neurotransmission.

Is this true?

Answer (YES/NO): NO